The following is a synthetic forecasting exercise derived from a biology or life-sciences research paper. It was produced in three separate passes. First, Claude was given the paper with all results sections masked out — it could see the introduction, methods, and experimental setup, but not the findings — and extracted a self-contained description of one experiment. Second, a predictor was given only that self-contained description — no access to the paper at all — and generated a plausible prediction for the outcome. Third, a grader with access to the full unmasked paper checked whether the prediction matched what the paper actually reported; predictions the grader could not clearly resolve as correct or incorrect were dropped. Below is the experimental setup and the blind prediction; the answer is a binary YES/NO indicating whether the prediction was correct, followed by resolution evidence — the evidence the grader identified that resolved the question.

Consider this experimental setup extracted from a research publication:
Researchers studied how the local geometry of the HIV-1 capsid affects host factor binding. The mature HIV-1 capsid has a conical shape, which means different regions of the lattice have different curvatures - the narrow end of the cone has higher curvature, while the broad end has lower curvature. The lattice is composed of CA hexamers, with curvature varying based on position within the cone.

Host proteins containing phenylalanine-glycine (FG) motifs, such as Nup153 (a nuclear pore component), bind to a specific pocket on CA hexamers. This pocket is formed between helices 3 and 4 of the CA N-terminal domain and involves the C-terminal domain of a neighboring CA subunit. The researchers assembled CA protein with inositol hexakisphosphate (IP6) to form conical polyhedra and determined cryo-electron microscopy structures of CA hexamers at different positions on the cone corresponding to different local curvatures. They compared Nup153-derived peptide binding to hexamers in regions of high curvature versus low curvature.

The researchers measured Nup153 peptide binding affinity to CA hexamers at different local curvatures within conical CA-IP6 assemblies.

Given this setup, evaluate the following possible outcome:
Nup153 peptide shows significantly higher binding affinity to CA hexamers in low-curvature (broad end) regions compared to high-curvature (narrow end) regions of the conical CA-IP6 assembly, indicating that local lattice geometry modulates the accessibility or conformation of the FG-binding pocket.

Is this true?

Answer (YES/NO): NO